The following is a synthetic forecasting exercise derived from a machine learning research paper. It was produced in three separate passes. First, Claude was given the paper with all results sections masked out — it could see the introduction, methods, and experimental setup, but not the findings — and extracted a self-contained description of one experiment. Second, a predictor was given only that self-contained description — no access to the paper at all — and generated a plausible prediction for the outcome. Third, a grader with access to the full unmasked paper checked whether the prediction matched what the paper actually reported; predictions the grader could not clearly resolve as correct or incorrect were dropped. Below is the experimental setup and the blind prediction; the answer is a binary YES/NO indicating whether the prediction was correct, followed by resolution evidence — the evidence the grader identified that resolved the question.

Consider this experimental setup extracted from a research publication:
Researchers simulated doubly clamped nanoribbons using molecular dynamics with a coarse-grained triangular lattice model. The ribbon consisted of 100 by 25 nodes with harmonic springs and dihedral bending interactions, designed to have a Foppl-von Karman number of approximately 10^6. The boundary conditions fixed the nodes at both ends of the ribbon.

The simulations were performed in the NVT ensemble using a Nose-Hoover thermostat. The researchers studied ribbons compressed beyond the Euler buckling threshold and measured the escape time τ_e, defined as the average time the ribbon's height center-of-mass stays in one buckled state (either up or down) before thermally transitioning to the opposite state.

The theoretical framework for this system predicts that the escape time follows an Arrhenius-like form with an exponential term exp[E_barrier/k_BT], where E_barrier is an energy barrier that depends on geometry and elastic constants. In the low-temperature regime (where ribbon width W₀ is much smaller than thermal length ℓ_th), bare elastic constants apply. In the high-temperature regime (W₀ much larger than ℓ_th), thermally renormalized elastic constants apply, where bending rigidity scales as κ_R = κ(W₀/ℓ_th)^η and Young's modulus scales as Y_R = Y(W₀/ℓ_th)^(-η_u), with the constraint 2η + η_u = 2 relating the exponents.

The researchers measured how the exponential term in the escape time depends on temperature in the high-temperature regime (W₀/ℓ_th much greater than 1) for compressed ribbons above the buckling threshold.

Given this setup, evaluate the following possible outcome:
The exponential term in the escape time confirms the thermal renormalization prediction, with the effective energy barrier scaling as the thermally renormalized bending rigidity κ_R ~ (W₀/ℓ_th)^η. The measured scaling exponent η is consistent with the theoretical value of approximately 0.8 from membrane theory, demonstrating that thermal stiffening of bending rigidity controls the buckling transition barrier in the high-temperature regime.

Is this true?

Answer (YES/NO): NO